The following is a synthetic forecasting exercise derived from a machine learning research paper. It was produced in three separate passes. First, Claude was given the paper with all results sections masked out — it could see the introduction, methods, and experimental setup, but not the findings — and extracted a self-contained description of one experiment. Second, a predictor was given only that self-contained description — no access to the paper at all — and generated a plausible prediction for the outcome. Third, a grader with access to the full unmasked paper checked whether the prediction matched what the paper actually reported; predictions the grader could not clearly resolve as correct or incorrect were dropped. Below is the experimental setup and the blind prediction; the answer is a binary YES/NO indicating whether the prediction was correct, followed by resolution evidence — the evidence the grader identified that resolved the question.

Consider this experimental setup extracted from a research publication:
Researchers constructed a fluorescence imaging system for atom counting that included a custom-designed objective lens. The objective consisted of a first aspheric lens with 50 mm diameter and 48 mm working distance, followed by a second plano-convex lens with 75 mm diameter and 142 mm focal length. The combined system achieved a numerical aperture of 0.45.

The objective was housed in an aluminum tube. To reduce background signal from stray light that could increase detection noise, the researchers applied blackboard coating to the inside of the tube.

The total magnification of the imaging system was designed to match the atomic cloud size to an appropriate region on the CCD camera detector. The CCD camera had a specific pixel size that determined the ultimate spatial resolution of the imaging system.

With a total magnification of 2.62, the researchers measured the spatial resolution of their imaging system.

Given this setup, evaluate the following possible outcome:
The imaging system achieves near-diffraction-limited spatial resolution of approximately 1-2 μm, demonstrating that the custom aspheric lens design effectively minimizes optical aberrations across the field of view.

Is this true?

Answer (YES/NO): NO